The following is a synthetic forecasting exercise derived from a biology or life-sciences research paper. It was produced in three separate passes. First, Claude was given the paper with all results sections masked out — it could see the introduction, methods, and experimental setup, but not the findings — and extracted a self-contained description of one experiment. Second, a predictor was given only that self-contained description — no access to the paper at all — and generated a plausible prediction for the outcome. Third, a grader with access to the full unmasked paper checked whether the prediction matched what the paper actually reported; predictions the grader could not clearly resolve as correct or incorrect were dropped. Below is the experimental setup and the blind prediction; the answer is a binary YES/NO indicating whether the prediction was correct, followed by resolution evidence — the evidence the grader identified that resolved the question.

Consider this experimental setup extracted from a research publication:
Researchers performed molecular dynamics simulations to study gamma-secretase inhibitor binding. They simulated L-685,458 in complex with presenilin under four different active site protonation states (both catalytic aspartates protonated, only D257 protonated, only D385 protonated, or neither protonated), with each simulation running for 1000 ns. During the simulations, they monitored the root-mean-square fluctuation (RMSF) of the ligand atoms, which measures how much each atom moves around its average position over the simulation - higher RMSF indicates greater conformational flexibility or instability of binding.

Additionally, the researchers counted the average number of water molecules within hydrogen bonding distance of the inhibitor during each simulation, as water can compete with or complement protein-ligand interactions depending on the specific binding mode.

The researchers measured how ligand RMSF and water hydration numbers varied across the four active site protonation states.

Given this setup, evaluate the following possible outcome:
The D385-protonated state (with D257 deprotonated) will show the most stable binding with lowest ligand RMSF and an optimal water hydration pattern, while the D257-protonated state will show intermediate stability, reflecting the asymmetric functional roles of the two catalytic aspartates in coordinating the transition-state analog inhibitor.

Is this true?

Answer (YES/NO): NO